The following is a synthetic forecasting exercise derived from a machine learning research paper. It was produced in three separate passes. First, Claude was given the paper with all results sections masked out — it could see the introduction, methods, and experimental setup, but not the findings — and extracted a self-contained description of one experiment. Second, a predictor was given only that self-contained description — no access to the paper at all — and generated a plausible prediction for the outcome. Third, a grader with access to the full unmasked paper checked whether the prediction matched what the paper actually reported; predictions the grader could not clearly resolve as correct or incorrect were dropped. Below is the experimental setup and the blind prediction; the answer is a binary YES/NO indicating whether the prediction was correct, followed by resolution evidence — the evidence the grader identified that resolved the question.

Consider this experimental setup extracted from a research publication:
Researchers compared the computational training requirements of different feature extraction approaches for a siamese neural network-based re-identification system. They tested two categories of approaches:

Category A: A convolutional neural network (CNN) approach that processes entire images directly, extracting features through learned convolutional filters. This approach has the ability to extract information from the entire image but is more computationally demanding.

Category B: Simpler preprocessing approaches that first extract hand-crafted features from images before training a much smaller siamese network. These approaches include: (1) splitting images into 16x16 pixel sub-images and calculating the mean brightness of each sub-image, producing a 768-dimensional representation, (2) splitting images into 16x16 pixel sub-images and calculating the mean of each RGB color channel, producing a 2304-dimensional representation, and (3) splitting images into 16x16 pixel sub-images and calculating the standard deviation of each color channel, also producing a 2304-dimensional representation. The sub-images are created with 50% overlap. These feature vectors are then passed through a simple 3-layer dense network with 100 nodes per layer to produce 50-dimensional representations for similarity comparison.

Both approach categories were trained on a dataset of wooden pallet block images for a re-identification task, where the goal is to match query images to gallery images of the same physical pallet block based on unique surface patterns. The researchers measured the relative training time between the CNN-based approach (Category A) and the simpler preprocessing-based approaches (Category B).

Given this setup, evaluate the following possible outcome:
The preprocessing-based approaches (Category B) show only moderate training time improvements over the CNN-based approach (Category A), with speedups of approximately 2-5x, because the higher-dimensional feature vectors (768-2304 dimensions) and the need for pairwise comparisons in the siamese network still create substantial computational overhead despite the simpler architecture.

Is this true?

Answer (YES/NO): NO